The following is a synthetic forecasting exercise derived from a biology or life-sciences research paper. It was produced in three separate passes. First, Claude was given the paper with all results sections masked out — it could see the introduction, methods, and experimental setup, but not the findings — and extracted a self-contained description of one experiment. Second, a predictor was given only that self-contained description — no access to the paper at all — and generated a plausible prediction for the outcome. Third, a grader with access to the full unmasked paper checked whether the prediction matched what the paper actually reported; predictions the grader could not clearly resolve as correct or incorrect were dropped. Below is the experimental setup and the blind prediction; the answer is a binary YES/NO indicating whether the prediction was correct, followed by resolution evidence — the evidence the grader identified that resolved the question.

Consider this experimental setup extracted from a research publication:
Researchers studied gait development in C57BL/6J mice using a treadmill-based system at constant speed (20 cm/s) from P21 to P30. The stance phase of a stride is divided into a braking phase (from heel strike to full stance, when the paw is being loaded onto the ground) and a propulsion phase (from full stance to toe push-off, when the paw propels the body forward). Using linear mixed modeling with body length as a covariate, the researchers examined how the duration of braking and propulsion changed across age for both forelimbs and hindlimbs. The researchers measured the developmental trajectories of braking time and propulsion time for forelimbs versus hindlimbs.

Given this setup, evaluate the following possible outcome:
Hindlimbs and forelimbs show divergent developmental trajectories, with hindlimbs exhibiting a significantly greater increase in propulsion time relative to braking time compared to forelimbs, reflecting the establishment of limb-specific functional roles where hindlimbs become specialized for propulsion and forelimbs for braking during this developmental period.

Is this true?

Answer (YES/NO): NO